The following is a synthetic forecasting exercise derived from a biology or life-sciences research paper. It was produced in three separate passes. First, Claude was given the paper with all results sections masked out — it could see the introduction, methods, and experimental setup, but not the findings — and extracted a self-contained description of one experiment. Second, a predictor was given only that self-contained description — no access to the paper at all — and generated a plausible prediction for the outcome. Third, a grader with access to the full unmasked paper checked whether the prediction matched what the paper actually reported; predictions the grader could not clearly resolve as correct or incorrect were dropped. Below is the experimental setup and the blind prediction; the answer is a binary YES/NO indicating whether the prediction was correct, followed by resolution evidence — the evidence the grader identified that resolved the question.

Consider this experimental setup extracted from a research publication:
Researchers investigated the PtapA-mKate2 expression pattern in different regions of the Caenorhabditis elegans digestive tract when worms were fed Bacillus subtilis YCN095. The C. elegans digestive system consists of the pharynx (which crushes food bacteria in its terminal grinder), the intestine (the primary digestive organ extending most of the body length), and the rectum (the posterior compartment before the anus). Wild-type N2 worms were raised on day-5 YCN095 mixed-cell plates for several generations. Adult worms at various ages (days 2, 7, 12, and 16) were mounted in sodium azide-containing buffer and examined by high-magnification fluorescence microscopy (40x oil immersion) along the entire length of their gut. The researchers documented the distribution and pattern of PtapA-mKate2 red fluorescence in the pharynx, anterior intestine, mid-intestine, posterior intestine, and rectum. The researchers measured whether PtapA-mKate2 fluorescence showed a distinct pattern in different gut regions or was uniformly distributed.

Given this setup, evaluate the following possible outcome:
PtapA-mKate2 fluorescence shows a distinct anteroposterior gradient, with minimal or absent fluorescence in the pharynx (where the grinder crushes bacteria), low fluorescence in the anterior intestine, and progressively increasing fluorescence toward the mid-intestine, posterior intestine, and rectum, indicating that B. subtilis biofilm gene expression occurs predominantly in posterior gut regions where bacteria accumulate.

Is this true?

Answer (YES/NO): NO